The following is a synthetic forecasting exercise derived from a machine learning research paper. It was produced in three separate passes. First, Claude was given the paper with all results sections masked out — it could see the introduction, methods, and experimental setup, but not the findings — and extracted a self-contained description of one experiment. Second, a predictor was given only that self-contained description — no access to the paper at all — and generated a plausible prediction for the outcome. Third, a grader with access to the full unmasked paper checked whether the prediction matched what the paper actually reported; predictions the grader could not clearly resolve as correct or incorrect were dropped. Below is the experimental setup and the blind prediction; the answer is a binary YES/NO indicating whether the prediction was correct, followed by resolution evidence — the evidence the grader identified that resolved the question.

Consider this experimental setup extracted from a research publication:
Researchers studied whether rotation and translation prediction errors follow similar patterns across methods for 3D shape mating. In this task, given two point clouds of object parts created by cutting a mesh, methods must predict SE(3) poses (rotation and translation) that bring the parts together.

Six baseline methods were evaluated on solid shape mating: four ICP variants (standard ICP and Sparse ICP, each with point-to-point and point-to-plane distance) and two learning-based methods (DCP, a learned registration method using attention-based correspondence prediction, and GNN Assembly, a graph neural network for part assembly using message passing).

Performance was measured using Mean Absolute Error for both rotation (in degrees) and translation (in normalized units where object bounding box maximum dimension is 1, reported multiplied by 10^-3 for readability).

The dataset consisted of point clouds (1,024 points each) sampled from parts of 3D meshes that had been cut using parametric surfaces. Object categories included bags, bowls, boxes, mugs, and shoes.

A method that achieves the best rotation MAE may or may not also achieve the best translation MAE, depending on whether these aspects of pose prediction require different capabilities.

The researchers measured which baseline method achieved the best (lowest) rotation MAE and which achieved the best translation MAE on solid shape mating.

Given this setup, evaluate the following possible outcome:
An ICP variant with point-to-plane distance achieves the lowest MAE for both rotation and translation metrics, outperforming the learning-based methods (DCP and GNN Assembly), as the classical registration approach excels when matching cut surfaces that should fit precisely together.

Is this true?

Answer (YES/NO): NO